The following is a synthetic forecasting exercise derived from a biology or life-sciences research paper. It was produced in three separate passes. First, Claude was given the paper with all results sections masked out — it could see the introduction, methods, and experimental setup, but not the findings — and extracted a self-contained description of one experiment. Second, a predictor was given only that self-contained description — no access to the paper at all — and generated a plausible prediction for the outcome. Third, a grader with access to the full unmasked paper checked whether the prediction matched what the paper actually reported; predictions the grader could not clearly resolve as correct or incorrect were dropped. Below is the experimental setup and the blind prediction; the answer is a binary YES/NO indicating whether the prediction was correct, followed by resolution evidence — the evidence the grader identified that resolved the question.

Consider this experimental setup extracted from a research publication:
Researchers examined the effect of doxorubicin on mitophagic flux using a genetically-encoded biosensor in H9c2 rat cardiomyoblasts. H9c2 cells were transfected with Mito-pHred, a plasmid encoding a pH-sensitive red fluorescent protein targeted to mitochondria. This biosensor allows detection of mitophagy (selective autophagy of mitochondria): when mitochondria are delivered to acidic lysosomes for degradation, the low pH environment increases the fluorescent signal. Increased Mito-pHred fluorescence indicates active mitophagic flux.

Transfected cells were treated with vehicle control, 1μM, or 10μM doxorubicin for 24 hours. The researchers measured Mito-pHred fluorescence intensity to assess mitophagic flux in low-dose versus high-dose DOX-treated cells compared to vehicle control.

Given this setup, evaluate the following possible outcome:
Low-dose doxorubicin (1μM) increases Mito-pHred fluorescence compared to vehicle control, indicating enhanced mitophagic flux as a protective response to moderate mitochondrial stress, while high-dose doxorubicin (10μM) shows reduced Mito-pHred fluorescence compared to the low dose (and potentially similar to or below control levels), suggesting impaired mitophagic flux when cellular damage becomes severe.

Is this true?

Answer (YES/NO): NO